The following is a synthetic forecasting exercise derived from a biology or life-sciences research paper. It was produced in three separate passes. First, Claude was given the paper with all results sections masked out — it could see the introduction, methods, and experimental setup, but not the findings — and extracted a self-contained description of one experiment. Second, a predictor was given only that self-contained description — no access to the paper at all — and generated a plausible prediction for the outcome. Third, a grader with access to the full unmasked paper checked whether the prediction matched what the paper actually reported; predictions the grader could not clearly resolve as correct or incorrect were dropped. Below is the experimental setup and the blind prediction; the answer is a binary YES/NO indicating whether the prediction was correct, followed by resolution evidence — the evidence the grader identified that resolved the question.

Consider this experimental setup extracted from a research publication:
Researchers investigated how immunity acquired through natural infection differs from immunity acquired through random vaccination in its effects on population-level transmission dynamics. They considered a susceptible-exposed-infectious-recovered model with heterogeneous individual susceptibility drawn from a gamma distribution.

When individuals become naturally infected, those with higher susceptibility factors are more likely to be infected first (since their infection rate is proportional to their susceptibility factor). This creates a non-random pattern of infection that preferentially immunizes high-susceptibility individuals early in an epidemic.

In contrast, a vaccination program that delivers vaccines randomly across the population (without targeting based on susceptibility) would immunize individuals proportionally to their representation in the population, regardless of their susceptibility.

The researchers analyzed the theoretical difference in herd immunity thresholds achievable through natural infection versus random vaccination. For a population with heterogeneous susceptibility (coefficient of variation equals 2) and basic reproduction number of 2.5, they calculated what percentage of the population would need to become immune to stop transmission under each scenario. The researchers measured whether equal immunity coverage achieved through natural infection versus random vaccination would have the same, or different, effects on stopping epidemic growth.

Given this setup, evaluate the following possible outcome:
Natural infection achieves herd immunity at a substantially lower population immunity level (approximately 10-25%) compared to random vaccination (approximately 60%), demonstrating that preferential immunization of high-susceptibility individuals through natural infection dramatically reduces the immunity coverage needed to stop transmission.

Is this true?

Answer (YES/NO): YES